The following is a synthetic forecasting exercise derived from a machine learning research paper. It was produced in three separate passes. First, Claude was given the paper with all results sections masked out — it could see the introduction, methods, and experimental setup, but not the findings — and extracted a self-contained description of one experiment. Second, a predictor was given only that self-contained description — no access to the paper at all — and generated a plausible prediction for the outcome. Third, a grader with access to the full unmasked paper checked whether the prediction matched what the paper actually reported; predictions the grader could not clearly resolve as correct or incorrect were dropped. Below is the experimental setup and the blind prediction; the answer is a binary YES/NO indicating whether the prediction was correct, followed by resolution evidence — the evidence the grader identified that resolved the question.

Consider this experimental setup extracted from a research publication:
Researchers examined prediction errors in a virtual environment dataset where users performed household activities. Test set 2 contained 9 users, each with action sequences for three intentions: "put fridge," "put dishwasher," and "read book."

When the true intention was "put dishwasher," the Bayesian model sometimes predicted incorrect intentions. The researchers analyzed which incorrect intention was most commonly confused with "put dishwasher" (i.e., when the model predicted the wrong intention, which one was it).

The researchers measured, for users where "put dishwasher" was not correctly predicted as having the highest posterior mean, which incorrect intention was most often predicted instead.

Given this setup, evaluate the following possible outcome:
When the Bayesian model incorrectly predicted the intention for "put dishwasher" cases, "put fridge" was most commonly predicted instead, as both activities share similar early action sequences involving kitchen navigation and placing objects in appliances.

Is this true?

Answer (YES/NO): NO